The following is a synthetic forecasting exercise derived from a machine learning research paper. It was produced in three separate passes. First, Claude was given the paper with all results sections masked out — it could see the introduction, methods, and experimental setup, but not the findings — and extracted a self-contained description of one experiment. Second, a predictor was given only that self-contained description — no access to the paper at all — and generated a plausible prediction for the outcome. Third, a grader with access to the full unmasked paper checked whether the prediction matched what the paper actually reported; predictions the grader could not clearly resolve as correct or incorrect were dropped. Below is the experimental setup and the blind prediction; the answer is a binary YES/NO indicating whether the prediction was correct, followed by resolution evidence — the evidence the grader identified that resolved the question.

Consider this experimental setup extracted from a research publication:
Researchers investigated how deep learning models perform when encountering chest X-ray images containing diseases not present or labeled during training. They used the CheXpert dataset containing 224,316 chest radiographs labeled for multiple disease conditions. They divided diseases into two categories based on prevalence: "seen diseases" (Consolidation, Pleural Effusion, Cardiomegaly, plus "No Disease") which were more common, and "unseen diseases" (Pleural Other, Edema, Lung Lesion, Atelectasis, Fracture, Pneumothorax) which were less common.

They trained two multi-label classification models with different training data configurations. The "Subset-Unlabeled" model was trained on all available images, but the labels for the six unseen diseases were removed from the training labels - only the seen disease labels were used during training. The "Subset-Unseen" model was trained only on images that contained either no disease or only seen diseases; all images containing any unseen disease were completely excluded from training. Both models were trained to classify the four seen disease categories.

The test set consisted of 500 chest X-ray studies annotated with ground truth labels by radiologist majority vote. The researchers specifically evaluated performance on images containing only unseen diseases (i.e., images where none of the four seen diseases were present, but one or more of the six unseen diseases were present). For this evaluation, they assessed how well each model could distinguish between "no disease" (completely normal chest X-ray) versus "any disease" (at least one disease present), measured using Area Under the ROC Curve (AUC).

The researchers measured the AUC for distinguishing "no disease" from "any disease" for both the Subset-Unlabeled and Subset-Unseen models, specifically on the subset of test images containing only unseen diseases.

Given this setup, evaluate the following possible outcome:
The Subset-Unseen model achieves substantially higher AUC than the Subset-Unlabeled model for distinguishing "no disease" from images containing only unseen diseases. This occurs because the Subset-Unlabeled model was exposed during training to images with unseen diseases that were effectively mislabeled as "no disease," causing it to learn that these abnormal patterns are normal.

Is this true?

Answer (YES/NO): NO